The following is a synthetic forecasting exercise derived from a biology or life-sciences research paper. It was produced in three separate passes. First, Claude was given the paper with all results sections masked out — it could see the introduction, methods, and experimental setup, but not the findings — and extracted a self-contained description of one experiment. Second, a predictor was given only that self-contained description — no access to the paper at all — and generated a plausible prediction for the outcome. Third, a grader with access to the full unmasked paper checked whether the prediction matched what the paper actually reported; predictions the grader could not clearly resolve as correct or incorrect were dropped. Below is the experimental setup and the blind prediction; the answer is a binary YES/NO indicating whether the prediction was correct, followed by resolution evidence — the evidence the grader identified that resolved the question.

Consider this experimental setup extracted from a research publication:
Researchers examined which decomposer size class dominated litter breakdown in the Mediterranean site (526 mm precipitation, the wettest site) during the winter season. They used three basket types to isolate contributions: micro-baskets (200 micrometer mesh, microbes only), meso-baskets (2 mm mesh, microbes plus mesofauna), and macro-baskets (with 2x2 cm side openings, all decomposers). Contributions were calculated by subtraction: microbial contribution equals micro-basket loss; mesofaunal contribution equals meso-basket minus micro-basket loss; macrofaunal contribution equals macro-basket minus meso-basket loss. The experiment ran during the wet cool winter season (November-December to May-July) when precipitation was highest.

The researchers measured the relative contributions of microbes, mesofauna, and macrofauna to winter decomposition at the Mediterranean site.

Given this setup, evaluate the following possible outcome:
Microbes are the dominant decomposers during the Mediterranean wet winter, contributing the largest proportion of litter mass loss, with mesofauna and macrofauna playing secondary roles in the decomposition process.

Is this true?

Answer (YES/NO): YES